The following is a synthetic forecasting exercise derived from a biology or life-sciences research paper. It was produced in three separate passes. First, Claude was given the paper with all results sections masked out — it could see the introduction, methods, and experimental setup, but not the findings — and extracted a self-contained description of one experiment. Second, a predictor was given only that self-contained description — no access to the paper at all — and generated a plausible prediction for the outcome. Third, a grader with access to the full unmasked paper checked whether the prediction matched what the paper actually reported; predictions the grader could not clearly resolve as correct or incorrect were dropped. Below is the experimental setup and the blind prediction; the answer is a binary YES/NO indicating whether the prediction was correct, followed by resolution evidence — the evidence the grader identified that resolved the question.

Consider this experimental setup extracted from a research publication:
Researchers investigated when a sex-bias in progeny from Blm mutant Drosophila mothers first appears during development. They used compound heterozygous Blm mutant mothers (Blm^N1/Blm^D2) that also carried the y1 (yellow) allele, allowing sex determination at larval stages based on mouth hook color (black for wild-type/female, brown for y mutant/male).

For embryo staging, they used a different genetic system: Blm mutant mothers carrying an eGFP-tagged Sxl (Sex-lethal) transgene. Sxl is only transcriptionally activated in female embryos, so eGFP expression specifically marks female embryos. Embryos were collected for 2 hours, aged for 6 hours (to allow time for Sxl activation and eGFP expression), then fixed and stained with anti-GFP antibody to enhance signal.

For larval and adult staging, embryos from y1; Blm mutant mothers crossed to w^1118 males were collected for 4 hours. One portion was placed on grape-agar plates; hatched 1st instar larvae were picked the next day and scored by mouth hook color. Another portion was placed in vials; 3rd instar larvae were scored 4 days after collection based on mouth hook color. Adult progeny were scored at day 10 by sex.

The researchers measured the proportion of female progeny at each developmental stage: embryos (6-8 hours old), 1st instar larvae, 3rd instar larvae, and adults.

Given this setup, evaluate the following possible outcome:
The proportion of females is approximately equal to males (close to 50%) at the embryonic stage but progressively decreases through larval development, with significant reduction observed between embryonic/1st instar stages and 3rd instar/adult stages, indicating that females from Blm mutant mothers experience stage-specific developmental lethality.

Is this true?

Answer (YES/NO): NO